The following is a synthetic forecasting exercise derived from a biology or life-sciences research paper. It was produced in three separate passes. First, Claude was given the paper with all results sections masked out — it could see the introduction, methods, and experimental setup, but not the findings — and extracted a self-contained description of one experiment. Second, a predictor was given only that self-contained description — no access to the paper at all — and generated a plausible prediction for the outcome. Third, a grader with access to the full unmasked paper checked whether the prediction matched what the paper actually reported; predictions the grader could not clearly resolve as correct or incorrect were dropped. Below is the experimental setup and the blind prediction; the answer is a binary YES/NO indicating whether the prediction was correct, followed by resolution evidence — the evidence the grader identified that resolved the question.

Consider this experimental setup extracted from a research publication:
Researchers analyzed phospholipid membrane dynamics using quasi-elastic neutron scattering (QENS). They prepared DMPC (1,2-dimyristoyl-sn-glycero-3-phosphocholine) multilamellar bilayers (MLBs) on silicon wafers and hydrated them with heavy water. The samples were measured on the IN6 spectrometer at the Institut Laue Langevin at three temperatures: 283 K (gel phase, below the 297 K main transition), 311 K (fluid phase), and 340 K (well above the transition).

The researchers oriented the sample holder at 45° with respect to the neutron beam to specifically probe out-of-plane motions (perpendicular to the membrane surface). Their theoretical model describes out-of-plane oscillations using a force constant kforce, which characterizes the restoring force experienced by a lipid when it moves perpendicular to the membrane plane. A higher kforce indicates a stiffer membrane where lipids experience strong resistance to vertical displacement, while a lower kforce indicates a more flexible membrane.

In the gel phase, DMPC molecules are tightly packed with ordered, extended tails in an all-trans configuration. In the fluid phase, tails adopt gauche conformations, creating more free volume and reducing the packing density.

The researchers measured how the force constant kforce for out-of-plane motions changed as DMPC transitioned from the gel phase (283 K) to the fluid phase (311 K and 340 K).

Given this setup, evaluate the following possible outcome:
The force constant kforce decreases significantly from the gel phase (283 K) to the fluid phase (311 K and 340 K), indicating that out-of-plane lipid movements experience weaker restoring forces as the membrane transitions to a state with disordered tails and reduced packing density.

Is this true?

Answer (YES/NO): YES